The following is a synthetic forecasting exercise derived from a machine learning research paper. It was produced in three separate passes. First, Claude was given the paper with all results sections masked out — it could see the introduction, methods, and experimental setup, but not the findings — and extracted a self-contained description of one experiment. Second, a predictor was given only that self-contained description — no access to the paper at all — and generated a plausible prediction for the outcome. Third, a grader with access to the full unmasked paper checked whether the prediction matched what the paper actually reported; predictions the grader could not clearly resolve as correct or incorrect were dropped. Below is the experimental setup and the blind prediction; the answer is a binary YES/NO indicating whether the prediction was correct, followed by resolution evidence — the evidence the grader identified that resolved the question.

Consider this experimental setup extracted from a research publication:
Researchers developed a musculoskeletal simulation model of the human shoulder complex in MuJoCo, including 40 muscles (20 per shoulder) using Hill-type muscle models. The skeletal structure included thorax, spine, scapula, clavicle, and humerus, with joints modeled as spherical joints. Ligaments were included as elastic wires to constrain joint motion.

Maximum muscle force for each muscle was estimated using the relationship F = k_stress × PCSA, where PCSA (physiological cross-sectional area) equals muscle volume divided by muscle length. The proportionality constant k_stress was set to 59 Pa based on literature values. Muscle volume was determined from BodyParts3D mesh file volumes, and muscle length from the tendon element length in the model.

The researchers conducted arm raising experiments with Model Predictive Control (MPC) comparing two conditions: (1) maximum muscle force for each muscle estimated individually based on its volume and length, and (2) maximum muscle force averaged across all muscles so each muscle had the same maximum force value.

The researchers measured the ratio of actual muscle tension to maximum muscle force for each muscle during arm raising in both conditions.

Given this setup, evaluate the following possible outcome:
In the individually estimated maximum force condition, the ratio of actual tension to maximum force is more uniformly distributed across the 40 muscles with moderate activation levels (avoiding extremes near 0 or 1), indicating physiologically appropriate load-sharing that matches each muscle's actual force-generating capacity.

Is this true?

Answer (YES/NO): YES